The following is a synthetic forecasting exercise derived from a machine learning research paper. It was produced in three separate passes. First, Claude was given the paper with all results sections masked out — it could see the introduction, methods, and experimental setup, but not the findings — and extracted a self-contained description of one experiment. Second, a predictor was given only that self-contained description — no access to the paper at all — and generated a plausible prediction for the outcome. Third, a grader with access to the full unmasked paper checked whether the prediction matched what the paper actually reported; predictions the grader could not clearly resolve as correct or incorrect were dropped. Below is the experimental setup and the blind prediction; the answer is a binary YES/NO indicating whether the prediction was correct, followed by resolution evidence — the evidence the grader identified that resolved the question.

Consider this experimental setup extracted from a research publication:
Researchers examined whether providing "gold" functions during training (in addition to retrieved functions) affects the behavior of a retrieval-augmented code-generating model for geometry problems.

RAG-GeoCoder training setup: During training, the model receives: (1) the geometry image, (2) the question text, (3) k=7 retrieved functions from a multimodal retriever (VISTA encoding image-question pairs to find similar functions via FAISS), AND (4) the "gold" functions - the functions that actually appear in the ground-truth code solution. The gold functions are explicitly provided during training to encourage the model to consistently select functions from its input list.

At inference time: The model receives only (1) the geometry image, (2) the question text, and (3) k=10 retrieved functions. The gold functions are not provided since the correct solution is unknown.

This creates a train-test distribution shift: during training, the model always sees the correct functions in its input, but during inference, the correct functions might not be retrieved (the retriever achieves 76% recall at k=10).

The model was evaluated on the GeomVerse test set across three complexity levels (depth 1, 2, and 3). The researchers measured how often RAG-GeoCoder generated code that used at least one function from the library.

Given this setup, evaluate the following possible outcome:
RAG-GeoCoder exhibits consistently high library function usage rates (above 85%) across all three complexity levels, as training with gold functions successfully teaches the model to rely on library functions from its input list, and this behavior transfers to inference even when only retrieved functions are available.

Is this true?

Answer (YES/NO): YES